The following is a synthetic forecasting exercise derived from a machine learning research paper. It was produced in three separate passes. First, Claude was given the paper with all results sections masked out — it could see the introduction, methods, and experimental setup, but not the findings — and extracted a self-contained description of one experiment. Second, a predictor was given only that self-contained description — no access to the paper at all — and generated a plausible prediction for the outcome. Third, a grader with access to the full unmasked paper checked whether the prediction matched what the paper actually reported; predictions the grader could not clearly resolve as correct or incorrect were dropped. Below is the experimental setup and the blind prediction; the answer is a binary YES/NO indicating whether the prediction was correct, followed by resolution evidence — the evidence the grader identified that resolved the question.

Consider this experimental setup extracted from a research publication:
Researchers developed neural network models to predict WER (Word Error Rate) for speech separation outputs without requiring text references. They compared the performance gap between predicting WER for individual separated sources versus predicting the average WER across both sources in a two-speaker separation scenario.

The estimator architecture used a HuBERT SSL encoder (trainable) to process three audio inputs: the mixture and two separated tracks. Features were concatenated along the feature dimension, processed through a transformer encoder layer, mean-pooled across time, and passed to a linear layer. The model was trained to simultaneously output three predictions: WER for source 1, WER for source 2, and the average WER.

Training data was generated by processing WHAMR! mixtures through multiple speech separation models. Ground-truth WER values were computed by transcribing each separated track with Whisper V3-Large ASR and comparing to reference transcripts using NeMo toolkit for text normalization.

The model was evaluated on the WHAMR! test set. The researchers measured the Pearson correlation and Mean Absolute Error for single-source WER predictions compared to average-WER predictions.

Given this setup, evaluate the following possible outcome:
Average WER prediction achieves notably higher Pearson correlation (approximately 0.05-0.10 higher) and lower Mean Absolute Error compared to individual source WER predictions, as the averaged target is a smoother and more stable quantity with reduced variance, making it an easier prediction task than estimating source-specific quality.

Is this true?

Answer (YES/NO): YES